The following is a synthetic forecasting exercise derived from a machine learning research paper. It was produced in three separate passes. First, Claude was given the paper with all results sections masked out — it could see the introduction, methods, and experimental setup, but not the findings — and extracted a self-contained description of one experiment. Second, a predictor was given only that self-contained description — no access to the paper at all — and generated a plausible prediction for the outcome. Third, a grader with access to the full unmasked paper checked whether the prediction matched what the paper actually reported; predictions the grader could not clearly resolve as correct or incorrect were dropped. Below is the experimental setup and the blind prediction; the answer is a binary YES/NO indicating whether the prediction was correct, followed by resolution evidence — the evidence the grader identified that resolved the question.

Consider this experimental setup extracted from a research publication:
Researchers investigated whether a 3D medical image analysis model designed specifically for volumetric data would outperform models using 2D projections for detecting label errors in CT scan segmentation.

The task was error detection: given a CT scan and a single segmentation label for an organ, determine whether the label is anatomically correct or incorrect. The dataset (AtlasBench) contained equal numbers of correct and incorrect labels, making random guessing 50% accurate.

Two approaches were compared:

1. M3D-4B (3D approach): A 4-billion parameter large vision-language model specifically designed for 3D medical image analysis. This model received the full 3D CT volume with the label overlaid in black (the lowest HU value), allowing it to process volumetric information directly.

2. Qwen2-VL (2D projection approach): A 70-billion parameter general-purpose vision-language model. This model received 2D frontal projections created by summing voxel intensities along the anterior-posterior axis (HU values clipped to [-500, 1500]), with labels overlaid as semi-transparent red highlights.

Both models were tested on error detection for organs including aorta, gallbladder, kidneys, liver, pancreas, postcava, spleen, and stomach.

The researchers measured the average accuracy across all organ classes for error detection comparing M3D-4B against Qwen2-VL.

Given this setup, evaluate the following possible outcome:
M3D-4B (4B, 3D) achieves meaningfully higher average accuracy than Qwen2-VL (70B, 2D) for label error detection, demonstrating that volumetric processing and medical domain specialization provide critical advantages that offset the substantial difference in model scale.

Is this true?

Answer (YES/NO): NO